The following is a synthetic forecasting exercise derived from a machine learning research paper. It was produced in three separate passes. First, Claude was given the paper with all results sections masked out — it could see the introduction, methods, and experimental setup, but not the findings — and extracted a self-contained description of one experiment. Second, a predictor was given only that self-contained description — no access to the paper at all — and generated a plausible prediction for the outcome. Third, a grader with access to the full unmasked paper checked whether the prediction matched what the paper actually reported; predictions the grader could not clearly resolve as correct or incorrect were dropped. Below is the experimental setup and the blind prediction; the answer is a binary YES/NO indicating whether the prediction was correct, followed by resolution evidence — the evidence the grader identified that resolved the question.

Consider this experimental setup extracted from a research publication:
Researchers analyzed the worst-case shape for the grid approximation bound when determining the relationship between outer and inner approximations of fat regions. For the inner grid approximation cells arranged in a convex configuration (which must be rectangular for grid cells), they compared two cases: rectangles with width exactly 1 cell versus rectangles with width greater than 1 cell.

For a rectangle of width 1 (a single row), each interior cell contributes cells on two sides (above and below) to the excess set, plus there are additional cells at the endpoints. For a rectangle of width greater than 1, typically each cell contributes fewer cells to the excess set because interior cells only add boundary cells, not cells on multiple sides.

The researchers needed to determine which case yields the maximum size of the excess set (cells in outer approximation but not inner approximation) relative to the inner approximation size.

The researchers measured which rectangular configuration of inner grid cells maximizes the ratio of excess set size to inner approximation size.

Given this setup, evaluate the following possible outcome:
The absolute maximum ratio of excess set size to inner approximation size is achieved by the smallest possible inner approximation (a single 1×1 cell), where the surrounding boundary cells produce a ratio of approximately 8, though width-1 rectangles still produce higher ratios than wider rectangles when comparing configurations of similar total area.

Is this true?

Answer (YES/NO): YES